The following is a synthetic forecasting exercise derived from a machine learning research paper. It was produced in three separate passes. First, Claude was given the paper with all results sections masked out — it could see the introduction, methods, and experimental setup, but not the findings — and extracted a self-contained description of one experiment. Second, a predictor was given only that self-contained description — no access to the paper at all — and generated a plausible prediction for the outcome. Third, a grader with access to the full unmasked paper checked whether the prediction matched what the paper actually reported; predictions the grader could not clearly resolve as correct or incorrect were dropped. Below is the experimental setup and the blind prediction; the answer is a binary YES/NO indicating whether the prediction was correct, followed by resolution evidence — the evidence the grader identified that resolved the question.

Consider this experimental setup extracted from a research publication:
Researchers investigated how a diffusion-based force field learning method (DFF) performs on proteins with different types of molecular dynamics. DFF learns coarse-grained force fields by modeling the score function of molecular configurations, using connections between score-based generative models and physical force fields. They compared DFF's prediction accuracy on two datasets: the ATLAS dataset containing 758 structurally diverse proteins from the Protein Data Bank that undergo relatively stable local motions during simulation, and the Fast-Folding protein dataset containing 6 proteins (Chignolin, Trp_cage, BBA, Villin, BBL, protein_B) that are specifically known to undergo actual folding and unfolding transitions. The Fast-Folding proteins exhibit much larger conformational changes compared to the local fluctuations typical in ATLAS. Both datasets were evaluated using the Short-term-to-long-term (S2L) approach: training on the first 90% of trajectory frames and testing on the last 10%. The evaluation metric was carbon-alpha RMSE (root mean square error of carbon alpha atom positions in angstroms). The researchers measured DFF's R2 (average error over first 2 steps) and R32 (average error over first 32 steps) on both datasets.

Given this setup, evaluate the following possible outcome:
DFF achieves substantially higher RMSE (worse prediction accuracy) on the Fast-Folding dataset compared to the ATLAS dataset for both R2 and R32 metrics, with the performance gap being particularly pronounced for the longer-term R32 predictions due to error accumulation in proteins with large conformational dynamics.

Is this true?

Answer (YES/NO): NO